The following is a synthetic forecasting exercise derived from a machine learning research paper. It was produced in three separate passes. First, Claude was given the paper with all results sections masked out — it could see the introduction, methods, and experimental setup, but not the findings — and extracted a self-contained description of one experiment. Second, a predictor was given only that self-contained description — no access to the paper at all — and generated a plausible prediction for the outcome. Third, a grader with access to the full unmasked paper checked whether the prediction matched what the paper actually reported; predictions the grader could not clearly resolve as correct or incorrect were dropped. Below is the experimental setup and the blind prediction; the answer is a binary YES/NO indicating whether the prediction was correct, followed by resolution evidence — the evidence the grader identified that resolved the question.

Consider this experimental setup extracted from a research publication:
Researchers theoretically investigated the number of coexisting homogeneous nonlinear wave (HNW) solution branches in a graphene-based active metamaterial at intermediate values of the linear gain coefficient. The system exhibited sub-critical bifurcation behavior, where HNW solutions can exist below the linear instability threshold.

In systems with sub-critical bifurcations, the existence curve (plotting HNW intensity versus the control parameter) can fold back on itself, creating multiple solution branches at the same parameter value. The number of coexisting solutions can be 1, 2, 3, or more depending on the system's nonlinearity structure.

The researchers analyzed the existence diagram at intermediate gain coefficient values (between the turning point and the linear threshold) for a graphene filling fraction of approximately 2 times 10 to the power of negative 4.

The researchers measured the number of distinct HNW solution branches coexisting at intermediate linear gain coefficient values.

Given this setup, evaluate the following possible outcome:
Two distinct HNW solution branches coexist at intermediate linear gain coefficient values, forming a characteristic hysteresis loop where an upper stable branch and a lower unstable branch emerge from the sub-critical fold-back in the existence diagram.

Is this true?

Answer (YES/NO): YES